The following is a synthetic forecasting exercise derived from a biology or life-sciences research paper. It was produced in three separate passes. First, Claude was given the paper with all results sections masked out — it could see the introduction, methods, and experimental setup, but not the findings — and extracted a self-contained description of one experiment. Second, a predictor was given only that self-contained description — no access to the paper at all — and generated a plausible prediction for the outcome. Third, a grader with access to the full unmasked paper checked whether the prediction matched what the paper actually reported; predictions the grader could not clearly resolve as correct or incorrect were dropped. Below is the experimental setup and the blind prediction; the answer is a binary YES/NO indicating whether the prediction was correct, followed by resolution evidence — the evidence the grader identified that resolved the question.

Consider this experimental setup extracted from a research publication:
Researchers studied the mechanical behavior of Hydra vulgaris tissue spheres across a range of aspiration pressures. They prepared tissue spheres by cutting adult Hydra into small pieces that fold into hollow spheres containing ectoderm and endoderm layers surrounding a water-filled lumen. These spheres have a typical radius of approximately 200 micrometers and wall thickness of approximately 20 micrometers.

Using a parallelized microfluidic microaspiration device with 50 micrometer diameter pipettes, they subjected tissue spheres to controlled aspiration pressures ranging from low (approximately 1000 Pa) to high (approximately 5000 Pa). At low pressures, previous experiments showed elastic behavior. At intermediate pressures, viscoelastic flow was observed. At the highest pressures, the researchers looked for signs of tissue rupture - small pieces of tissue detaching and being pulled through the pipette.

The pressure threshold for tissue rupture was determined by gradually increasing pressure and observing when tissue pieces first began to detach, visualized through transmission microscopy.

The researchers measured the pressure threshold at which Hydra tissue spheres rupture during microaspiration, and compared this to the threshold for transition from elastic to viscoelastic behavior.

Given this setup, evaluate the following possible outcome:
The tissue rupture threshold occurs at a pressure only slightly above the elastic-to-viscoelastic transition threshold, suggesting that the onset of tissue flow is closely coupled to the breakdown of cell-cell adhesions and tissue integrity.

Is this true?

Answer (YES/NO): YES